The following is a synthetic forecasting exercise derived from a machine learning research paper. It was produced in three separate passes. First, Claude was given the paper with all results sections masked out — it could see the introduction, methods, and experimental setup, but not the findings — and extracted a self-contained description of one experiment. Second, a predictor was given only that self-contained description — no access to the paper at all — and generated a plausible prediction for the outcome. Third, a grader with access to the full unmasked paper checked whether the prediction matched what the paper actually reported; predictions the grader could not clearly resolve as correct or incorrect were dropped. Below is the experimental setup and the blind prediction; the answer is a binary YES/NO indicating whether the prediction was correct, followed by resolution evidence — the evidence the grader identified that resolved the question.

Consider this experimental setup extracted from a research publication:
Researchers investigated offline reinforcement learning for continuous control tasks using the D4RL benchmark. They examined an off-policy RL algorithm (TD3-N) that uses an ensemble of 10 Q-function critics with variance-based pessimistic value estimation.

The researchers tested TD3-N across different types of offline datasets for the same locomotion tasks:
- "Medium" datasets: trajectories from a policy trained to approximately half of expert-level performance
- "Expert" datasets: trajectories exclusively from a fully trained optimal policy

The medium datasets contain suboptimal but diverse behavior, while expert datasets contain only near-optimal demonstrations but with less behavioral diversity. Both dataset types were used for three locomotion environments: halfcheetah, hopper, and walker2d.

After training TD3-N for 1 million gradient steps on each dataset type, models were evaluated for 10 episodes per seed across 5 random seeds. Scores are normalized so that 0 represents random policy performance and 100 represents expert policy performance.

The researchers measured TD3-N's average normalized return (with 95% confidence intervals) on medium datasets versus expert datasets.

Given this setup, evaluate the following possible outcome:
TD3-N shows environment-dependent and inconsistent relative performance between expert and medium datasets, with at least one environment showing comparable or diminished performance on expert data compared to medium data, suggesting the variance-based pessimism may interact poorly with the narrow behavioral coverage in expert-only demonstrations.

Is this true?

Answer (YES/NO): YES